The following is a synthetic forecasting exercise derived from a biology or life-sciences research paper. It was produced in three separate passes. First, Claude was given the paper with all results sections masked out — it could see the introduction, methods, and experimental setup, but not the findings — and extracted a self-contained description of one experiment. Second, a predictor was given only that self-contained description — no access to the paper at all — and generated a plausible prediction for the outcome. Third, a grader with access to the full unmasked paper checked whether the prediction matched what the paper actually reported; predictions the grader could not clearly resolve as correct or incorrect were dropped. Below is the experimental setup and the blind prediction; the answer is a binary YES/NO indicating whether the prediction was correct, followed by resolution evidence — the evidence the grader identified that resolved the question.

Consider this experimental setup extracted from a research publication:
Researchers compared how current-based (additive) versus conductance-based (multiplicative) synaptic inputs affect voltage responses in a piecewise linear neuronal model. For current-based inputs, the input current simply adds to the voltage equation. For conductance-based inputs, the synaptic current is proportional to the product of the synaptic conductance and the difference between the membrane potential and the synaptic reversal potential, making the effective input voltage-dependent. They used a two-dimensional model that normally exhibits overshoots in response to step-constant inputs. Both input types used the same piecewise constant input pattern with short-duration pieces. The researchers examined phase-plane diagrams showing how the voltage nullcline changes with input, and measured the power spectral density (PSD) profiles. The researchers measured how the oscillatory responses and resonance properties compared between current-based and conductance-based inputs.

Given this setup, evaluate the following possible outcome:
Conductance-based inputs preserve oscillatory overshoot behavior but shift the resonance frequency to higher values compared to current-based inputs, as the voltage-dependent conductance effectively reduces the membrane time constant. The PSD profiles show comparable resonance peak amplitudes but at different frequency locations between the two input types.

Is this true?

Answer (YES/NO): NO